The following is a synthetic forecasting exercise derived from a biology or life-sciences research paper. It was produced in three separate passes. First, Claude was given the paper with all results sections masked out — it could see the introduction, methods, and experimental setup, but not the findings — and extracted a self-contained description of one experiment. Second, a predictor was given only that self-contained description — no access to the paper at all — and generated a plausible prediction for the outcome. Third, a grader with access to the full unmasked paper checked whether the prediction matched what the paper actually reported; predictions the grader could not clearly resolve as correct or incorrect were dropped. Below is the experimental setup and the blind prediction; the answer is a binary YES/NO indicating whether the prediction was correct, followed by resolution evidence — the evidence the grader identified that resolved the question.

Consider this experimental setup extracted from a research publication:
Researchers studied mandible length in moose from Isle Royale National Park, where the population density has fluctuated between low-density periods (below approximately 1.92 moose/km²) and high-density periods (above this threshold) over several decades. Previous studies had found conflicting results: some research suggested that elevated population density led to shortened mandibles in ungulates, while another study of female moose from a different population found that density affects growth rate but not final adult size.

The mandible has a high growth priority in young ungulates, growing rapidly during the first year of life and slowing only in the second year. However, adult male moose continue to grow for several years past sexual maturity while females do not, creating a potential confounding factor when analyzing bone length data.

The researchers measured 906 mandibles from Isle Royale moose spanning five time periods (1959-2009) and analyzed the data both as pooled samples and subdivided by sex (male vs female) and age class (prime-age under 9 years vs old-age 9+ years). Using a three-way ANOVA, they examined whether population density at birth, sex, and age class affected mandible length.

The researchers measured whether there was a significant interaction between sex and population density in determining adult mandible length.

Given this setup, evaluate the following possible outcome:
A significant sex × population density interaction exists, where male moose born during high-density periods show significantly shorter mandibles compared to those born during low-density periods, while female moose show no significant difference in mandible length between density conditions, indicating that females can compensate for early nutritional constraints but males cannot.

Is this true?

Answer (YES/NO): YES